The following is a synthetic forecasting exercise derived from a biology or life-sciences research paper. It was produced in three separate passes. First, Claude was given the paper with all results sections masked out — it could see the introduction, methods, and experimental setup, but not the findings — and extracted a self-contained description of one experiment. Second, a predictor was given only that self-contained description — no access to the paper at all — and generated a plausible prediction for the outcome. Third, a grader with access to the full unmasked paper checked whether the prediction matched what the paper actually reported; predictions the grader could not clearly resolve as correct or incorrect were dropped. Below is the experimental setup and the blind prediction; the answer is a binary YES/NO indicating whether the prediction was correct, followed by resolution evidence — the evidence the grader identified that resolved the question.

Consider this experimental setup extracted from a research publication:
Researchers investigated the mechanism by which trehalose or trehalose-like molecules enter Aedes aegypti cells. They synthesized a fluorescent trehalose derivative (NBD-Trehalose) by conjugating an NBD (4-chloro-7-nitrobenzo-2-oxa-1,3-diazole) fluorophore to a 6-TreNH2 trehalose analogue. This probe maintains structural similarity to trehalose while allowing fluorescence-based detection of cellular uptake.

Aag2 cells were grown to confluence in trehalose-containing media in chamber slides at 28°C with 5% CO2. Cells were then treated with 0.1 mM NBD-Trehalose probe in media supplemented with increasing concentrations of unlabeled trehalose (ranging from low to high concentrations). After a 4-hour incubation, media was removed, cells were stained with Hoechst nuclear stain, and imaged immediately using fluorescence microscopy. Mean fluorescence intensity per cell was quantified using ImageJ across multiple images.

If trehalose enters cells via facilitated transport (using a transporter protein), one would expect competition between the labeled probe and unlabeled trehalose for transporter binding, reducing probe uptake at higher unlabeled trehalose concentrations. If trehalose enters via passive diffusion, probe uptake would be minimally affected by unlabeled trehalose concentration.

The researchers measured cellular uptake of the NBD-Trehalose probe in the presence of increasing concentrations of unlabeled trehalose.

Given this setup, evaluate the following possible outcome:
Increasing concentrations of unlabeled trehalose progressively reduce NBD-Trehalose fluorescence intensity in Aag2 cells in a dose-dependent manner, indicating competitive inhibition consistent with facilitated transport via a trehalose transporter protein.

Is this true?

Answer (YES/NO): NO